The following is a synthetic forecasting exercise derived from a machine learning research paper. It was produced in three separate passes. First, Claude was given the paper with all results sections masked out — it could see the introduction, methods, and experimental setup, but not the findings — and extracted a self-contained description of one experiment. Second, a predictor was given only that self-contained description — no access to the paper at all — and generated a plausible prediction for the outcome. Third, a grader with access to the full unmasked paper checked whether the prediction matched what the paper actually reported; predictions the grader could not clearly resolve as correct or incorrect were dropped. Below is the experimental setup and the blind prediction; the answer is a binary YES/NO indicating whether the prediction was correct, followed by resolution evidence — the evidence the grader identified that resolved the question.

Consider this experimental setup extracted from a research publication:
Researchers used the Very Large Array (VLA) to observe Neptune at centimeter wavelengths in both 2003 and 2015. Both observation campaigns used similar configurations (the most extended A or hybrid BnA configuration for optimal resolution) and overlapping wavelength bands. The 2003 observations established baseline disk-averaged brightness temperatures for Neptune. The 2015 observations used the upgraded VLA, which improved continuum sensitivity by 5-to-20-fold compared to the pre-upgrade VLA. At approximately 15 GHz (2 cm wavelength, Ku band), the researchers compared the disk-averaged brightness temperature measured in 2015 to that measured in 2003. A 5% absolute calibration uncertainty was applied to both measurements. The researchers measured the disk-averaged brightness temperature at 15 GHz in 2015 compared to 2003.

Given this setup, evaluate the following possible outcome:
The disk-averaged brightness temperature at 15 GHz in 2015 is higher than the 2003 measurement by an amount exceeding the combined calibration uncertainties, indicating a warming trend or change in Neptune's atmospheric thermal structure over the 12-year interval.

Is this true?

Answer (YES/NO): NO